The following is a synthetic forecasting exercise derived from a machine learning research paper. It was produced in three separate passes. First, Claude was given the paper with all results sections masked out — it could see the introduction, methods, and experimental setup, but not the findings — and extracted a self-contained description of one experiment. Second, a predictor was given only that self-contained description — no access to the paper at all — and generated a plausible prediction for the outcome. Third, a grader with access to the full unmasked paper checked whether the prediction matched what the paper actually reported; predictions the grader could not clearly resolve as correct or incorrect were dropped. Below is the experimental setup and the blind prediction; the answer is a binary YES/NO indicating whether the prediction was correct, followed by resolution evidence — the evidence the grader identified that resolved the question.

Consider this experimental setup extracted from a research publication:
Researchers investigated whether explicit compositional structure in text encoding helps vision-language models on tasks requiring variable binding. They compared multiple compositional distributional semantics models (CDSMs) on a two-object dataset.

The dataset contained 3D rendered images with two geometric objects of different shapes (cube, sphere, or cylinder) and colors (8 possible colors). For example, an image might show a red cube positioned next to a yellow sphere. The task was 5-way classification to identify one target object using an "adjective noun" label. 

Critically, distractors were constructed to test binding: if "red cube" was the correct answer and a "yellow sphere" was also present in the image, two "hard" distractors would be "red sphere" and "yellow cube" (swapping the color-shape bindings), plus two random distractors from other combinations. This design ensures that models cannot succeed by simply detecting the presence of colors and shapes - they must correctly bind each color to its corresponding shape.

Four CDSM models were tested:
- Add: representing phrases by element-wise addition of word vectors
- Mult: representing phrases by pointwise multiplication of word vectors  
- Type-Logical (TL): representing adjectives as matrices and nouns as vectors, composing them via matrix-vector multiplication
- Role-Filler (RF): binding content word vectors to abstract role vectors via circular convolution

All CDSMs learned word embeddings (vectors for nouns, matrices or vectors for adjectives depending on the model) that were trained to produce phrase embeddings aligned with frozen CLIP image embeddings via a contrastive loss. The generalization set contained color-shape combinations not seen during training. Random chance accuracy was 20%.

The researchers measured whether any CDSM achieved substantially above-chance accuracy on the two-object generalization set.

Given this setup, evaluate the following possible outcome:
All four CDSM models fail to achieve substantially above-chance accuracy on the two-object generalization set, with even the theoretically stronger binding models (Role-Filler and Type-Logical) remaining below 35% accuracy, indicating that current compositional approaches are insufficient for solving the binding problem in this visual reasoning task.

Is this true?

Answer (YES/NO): YES